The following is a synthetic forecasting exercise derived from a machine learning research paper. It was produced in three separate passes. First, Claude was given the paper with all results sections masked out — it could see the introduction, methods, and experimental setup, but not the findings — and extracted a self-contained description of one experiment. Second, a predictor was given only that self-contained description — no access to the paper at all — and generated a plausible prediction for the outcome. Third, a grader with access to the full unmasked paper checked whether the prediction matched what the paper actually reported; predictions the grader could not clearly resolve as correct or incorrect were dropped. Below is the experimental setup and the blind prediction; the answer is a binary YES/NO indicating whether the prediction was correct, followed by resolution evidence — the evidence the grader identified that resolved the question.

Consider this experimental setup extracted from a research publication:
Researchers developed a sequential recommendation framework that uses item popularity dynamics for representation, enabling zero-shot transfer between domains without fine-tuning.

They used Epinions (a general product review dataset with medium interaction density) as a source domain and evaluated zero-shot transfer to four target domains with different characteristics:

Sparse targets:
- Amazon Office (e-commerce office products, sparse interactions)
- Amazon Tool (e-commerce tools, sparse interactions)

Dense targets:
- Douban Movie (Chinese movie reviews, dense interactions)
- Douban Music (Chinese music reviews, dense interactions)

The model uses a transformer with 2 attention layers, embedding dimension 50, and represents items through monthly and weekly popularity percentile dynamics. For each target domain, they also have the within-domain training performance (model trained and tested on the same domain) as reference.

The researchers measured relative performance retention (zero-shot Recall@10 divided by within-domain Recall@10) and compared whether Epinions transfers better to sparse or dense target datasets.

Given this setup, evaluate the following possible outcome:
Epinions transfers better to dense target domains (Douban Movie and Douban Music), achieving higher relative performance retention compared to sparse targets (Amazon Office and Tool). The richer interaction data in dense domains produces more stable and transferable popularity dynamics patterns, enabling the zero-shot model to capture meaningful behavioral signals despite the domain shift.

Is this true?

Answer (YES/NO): YES